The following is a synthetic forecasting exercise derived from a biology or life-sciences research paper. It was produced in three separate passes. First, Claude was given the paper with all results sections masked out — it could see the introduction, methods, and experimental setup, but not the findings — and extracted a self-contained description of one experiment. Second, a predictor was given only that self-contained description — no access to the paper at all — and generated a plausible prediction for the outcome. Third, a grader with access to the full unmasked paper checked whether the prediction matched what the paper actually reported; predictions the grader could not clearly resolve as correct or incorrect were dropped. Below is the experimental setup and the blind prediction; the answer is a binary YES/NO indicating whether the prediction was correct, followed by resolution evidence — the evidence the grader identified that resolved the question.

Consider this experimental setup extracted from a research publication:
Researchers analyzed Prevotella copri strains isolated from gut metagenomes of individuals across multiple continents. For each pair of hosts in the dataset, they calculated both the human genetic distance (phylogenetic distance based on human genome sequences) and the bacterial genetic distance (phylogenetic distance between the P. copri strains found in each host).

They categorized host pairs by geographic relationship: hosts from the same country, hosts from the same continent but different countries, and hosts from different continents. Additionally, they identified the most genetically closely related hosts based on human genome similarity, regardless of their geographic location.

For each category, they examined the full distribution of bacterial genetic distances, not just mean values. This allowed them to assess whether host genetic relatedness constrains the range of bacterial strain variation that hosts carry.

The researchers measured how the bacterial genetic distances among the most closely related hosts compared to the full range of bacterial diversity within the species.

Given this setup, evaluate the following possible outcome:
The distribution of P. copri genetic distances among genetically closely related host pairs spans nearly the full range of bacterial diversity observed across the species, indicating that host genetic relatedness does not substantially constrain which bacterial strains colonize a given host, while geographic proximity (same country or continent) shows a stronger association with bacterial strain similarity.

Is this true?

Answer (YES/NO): NO